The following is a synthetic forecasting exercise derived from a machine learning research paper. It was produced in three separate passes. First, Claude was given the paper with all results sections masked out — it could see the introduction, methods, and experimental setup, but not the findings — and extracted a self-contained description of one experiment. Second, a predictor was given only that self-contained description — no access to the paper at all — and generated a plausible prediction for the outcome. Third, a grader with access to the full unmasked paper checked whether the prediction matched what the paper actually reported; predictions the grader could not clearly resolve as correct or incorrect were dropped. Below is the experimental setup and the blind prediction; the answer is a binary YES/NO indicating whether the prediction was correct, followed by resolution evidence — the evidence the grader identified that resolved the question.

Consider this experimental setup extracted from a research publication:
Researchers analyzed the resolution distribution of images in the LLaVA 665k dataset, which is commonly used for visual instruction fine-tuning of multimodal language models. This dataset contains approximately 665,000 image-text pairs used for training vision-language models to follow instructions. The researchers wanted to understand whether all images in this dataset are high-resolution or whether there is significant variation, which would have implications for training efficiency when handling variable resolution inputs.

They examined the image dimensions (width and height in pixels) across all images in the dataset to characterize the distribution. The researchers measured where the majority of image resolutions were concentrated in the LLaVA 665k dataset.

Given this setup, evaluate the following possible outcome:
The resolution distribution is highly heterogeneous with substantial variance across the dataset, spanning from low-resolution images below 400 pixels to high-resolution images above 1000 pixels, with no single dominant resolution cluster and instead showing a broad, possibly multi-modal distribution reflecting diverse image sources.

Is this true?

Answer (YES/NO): NO